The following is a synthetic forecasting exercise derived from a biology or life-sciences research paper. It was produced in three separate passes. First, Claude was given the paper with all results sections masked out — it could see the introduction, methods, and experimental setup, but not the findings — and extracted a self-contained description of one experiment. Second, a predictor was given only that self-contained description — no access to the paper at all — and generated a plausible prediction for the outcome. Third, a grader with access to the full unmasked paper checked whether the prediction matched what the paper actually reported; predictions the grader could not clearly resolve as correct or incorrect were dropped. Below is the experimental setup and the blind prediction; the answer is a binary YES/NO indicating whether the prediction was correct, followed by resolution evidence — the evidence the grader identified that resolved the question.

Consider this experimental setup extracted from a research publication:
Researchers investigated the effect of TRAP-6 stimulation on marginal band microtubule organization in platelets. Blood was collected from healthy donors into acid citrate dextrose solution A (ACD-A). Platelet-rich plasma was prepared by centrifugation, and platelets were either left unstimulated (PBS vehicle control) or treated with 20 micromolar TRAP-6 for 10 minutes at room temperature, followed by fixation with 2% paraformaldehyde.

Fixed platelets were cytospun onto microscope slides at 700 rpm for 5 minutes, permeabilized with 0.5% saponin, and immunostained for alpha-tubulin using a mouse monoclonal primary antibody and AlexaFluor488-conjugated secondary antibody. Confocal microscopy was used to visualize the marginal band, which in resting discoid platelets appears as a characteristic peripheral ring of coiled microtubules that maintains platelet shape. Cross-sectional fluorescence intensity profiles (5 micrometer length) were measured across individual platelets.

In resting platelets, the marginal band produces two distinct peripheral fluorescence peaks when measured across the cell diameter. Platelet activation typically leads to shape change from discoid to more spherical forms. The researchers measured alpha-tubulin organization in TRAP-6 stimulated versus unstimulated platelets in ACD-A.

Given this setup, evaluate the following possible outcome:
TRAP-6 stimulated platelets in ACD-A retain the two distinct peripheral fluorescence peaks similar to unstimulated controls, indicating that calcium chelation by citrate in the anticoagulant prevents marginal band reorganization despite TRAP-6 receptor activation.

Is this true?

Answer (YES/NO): NO